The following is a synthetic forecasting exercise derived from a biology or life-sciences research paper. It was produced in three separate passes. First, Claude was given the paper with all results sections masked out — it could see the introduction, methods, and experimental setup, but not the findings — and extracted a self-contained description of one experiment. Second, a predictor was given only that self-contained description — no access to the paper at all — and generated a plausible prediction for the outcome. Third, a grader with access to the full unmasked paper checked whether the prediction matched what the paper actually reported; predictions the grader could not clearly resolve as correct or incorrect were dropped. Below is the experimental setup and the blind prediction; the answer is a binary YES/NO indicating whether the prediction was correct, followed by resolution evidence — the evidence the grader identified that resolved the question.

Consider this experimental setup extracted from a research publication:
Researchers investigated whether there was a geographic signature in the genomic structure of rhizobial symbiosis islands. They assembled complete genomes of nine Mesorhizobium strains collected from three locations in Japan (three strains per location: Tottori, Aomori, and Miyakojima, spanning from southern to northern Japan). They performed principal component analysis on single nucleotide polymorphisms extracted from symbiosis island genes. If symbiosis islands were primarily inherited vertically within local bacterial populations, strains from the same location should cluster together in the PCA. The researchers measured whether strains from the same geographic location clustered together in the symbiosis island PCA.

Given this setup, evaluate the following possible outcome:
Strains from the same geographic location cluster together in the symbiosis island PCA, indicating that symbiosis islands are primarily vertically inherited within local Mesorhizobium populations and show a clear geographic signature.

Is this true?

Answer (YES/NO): NO